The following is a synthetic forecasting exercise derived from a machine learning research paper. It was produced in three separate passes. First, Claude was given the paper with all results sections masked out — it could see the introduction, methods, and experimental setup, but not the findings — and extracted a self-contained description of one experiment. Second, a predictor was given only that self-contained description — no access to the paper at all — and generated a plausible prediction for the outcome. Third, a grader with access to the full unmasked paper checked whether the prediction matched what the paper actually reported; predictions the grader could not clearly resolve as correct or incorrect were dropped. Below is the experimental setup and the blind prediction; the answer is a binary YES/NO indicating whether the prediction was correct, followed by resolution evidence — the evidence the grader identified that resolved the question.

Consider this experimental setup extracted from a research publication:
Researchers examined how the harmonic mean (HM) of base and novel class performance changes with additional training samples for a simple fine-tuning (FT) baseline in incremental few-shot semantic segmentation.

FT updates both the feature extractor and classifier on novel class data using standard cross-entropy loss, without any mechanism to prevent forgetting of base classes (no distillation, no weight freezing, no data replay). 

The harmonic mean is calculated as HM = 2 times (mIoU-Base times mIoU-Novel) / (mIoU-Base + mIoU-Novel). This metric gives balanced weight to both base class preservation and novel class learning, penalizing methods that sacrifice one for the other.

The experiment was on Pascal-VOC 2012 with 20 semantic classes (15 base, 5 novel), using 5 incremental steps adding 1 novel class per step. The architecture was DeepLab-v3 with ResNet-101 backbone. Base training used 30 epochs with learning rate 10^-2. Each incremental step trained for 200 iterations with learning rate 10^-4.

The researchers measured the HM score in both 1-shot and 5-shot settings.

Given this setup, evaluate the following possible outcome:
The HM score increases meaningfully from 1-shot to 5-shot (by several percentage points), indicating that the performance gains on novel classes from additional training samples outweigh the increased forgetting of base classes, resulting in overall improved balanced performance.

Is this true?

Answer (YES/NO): NO